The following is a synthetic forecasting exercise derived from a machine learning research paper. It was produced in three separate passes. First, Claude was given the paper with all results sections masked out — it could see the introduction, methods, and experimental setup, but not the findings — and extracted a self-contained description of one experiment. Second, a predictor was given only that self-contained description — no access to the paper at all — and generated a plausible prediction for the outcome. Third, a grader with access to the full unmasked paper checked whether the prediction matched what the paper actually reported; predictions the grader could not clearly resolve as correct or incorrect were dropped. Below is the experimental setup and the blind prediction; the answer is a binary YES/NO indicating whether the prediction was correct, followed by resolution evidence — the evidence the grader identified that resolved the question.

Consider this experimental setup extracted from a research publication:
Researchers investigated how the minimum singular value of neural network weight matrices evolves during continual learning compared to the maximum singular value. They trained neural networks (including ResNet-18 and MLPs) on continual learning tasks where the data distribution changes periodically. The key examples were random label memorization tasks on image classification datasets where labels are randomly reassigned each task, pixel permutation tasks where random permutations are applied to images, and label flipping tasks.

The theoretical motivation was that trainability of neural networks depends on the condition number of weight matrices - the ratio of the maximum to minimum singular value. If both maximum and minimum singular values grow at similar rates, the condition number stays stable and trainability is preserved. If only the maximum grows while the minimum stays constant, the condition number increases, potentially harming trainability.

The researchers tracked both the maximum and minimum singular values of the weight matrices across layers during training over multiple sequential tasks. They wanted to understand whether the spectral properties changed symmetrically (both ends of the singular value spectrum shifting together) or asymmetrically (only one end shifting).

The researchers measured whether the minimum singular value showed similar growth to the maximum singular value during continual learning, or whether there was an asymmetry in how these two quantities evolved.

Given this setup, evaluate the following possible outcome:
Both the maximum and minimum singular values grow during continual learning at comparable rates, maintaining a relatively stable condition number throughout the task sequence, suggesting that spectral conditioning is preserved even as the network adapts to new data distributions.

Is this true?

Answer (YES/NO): NO